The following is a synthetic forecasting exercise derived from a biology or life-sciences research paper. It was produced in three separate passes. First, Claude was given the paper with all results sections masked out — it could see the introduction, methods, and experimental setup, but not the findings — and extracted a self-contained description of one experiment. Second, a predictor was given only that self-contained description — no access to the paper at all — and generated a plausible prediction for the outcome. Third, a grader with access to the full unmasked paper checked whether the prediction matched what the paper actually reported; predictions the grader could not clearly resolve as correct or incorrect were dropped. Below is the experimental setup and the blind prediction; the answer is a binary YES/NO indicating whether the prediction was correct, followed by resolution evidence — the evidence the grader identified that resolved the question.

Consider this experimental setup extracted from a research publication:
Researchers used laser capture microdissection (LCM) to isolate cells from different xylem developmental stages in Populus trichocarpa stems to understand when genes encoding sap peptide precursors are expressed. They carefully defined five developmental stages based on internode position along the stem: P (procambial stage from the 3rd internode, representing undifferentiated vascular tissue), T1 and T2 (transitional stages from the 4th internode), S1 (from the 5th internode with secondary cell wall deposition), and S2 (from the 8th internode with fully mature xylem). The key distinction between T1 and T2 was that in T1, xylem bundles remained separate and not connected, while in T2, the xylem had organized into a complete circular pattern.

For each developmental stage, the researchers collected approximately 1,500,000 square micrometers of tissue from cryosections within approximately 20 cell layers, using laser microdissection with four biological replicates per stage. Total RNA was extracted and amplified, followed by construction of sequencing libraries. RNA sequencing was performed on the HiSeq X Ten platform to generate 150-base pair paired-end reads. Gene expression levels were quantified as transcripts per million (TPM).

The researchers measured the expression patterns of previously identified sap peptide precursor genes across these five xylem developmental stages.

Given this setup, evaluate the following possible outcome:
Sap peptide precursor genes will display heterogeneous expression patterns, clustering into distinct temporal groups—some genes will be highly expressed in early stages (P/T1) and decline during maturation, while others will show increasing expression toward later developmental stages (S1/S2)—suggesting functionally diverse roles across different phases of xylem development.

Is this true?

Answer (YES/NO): NO